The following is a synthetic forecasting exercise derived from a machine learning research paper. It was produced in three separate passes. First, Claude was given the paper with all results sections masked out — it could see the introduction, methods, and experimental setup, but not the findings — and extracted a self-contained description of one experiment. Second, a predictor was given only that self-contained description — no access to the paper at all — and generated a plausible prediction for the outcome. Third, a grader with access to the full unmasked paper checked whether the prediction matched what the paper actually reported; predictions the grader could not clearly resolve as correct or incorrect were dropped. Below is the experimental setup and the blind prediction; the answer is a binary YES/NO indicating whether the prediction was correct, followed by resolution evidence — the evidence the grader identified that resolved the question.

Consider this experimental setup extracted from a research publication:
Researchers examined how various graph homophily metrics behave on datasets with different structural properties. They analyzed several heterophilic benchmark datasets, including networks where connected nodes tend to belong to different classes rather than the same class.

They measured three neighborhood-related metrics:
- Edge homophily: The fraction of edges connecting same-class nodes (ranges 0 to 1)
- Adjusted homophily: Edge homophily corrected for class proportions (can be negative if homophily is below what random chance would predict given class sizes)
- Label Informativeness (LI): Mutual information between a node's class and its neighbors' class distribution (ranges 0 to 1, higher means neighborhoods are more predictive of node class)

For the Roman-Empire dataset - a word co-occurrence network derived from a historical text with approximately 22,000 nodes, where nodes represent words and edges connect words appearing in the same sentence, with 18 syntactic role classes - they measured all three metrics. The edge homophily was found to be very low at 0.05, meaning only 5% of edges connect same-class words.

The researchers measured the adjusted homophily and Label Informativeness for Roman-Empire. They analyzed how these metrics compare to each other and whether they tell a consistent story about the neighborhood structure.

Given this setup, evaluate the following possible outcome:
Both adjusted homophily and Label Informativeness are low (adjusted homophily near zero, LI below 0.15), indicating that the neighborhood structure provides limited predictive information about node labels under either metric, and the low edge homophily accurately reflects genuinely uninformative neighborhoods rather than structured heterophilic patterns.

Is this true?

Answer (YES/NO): NO